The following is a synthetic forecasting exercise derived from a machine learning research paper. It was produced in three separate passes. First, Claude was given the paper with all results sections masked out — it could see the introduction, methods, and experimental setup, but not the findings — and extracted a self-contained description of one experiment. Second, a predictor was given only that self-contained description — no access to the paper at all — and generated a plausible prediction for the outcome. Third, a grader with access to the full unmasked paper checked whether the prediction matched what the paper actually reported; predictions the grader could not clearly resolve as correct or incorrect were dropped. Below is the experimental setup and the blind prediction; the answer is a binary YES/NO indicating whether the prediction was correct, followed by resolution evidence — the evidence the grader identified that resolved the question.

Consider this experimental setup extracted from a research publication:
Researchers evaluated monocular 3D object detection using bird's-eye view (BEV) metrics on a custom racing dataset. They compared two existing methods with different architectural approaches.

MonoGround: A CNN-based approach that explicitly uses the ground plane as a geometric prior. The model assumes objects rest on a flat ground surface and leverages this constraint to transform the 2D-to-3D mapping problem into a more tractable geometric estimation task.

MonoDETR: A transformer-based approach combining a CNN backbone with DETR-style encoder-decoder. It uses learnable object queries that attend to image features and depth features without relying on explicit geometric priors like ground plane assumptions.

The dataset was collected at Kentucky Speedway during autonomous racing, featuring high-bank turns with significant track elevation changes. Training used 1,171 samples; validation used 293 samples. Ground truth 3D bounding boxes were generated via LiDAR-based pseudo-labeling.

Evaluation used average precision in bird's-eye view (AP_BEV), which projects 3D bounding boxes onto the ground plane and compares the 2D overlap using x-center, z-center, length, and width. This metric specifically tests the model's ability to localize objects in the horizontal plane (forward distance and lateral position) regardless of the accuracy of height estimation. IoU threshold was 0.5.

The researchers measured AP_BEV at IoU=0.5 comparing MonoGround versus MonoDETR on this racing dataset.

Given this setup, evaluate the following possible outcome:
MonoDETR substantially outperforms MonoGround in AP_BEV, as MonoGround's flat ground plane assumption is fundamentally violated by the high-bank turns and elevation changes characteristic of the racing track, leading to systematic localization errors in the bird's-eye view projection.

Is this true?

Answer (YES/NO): NO